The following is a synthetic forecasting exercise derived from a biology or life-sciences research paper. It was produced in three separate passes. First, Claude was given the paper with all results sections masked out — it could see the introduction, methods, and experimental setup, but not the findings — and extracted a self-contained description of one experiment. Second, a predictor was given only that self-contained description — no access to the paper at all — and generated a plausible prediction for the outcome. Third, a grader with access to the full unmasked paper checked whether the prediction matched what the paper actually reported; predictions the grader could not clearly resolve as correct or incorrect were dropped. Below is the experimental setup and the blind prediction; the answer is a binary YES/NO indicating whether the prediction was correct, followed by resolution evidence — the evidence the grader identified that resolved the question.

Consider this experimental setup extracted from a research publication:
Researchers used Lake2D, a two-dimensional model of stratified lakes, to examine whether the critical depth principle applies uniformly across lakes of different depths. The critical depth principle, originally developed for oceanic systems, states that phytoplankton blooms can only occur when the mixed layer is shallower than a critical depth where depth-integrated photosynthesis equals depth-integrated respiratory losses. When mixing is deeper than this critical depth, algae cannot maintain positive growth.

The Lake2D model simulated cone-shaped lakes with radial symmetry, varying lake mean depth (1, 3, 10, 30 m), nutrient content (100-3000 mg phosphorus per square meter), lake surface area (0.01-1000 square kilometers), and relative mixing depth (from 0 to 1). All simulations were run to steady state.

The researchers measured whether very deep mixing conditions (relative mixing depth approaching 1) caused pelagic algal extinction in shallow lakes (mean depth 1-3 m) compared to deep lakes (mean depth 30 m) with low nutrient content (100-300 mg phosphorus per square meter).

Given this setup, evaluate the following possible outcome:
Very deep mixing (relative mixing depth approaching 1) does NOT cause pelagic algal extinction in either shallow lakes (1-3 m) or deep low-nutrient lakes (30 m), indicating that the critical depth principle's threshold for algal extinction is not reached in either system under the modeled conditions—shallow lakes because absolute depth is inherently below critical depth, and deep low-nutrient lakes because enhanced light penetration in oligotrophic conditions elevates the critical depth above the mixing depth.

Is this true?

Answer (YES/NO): NO